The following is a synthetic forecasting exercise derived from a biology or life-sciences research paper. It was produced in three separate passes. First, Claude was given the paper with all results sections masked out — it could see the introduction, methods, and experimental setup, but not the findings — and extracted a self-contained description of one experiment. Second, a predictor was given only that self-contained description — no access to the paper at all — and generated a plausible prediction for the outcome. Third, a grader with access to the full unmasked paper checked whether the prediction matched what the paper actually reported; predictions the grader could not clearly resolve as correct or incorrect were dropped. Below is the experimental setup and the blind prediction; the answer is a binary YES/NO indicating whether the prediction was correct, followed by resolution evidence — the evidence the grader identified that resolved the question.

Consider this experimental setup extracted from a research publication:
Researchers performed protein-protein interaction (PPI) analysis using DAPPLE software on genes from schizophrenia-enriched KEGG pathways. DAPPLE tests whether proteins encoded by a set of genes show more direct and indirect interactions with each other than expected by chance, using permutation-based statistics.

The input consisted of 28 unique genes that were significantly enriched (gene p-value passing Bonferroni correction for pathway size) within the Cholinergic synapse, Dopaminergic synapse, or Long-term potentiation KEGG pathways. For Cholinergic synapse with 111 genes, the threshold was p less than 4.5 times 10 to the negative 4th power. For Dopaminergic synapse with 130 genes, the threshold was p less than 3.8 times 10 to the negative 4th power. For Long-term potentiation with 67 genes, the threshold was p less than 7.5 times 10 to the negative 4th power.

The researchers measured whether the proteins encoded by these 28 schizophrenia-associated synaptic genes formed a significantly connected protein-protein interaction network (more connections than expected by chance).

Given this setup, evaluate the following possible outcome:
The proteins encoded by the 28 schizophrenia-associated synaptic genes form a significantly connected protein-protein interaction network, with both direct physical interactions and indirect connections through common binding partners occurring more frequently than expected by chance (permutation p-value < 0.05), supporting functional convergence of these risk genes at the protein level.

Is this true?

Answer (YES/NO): NO